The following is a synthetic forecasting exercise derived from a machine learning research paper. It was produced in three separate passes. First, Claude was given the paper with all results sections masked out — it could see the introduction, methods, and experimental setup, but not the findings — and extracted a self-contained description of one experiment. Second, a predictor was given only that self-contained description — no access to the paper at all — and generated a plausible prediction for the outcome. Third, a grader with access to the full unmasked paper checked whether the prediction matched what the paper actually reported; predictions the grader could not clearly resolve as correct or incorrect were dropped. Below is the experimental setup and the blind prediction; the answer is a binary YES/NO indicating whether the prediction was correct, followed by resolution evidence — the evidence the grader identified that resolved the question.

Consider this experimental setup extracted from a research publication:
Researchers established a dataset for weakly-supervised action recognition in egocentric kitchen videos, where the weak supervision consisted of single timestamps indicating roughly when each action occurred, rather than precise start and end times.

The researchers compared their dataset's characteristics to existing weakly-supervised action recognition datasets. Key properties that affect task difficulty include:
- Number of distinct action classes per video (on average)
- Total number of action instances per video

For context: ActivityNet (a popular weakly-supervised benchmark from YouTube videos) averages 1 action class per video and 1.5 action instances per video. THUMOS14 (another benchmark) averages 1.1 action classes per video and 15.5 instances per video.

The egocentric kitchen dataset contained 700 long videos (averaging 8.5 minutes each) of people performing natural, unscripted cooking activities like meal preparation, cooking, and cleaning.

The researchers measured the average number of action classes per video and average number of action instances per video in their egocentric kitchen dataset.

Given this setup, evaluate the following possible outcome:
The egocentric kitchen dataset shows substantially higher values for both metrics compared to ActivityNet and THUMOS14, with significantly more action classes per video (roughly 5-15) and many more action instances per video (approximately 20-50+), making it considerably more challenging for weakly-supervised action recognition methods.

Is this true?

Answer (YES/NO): NO